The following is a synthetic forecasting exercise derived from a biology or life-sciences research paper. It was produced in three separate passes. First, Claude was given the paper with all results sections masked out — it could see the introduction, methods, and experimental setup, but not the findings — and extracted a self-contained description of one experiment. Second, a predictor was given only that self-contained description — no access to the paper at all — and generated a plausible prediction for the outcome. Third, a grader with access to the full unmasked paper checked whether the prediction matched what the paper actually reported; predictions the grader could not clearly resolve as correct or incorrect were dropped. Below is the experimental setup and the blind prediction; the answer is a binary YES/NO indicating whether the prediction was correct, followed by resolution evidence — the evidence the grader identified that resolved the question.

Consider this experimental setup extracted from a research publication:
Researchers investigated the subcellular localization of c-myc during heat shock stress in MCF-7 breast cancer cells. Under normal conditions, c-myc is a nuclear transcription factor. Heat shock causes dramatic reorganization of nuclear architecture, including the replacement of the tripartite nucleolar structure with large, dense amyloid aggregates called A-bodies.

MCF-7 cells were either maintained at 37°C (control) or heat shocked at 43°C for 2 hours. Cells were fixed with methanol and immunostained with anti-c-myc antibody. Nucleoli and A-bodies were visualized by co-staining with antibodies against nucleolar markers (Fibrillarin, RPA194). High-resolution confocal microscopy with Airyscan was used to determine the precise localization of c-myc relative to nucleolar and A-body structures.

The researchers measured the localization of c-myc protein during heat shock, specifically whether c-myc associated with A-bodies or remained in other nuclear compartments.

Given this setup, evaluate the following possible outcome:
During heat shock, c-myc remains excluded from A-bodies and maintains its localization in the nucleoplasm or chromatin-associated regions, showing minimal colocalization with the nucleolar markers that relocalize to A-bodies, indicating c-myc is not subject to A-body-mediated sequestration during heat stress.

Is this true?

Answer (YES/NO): NO